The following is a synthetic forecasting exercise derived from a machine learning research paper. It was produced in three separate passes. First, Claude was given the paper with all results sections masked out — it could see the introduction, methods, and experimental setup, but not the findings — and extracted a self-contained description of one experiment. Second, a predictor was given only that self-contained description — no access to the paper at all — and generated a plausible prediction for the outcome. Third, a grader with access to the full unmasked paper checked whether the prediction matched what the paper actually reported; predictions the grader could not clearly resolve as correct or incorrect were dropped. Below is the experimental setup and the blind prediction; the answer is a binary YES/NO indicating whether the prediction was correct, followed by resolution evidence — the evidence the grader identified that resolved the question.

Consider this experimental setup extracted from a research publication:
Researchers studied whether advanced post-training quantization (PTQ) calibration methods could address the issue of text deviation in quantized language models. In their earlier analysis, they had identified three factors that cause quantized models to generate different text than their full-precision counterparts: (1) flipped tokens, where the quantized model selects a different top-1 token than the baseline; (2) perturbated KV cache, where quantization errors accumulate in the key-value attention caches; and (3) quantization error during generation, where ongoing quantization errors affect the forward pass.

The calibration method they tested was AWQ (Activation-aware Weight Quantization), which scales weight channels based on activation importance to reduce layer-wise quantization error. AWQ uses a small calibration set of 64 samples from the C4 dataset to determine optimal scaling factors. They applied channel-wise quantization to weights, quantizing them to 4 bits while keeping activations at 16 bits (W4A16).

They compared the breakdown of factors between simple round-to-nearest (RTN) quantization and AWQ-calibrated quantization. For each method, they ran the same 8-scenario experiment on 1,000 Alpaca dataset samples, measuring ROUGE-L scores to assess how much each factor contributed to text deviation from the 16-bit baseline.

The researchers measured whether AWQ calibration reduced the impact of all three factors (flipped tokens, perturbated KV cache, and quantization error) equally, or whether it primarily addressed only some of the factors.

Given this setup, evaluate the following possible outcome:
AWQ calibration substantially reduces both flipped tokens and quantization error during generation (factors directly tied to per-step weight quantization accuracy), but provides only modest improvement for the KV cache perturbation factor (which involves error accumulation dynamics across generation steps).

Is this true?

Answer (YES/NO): NO